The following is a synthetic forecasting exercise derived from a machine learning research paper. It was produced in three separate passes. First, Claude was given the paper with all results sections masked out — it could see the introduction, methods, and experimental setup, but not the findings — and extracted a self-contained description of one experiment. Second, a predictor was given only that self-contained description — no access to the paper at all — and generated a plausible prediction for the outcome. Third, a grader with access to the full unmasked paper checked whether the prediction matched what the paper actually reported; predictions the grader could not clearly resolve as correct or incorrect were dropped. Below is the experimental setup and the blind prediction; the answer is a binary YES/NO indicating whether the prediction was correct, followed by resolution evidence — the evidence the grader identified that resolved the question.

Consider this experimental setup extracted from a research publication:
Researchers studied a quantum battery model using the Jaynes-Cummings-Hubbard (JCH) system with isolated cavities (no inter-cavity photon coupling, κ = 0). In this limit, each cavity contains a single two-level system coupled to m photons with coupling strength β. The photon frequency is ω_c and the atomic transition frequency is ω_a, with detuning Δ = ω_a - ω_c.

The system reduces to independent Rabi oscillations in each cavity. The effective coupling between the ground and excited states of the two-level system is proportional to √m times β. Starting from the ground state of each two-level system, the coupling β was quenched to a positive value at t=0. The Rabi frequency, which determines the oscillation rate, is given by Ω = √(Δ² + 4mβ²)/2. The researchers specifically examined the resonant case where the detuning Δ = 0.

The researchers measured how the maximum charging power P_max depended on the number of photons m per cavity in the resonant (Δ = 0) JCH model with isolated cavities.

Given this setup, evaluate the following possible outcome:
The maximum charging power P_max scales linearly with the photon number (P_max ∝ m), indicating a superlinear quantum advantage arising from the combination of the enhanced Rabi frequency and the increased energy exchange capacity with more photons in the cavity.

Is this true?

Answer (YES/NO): NO